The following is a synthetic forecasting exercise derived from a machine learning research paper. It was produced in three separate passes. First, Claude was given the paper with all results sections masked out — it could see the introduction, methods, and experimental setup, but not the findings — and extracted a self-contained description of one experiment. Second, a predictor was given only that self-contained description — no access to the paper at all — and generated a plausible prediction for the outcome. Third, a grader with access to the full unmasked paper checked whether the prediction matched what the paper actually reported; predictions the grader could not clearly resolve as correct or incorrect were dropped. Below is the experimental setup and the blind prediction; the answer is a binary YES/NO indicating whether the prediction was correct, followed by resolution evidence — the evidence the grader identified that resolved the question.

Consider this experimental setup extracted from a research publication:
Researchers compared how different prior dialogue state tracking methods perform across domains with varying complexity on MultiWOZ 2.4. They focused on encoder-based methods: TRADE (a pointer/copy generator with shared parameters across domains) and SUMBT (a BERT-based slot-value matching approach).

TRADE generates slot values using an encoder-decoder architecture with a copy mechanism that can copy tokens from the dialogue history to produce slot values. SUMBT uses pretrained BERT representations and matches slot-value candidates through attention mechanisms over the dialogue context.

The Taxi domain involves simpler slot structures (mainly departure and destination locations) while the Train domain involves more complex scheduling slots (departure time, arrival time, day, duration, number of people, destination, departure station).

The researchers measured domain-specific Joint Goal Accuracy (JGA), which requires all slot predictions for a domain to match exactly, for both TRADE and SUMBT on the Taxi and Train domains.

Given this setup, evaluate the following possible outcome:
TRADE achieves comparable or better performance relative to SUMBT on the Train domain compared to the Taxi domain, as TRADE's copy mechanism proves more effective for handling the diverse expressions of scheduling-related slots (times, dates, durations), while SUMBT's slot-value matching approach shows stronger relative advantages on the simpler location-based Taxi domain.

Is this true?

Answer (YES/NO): YES